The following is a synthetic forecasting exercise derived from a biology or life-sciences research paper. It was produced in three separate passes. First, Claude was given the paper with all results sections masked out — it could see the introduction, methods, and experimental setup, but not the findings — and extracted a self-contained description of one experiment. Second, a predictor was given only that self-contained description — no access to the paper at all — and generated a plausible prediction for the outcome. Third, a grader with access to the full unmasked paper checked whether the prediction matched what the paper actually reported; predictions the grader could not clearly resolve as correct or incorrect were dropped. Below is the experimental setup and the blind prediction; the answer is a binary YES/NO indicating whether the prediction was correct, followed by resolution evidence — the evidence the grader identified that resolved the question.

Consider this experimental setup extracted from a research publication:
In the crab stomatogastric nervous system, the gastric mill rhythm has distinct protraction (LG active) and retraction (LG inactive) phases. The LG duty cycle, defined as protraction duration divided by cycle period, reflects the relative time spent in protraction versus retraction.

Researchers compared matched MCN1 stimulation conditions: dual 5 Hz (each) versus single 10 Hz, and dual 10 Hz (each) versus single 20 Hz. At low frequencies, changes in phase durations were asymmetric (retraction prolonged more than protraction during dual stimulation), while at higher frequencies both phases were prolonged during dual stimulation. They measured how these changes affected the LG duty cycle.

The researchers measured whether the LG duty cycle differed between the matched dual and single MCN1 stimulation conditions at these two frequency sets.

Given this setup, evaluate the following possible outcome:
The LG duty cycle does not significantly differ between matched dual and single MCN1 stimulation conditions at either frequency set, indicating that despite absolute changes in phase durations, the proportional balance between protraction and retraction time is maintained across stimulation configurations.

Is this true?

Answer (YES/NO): NO